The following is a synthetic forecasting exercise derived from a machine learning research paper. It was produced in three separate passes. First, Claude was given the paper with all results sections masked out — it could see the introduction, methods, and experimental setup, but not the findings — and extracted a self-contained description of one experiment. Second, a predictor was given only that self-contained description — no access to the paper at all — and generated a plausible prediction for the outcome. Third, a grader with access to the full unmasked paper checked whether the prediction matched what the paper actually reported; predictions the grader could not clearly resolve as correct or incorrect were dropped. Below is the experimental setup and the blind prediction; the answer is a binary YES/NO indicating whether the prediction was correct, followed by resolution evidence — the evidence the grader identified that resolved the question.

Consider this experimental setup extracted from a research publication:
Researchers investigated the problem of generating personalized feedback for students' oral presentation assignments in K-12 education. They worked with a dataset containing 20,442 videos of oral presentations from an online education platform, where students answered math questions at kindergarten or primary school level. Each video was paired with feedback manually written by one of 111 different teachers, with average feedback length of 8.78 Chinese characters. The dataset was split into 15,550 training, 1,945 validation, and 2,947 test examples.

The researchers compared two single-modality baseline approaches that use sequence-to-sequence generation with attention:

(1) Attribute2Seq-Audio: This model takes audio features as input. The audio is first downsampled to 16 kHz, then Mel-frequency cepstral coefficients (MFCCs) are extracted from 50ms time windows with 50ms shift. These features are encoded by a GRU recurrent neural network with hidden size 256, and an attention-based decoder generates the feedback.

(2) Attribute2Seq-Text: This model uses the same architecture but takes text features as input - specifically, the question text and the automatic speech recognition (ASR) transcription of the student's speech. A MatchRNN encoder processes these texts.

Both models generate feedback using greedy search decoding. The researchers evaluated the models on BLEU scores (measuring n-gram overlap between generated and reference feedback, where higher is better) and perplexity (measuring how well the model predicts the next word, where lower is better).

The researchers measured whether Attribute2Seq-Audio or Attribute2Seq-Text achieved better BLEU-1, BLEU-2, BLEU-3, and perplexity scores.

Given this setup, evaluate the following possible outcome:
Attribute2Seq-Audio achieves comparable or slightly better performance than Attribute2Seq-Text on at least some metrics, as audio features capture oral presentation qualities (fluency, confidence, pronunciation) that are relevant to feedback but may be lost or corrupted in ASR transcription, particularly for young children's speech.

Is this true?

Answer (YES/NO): NO